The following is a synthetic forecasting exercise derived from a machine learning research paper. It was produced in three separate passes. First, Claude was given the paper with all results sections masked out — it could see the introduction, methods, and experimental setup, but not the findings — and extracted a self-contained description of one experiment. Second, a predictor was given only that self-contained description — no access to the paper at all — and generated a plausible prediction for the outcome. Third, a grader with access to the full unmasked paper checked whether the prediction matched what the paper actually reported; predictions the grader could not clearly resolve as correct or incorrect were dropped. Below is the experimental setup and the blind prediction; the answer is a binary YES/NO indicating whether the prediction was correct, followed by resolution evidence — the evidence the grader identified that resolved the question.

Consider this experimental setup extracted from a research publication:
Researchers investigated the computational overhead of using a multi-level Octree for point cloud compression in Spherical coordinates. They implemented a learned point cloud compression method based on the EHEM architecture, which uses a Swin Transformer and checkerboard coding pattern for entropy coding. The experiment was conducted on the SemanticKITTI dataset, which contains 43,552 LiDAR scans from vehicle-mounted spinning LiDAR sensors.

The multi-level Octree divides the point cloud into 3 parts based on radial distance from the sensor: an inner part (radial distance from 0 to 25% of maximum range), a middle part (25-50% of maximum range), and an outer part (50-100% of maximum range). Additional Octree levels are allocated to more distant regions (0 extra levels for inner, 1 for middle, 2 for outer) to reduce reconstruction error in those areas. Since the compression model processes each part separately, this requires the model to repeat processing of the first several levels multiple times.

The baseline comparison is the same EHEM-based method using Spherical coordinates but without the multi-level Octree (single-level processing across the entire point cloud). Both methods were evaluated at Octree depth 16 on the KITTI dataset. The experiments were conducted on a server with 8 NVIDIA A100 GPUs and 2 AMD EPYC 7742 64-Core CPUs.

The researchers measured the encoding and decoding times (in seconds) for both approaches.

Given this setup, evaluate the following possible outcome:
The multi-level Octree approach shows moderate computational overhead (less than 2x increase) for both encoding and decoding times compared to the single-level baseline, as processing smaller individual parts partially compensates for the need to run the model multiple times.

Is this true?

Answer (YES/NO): YES